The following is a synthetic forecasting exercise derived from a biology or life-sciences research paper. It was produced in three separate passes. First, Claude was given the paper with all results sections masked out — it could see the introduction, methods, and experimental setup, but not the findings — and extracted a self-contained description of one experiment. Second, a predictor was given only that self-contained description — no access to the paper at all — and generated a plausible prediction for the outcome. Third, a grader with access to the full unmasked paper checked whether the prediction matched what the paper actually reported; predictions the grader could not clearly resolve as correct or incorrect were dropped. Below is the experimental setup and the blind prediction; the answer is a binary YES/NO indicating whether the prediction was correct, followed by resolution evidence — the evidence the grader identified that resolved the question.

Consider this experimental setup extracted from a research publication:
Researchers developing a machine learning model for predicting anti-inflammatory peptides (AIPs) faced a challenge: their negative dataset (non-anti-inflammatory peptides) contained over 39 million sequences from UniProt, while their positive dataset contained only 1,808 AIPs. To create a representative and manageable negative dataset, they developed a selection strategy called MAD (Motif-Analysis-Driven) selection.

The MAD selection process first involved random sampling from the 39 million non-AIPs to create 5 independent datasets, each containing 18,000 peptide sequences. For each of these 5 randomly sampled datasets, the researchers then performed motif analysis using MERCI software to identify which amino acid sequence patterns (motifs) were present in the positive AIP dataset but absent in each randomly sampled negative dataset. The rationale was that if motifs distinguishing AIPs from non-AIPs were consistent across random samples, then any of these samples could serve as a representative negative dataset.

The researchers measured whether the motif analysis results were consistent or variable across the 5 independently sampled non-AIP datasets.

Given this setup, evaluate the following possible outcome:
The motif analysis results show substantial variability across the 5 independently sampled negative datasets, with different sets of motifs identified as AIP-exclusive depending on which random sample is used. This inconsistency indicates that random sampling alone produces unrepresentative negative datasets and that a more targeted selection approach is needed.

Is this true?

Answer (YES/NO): NO